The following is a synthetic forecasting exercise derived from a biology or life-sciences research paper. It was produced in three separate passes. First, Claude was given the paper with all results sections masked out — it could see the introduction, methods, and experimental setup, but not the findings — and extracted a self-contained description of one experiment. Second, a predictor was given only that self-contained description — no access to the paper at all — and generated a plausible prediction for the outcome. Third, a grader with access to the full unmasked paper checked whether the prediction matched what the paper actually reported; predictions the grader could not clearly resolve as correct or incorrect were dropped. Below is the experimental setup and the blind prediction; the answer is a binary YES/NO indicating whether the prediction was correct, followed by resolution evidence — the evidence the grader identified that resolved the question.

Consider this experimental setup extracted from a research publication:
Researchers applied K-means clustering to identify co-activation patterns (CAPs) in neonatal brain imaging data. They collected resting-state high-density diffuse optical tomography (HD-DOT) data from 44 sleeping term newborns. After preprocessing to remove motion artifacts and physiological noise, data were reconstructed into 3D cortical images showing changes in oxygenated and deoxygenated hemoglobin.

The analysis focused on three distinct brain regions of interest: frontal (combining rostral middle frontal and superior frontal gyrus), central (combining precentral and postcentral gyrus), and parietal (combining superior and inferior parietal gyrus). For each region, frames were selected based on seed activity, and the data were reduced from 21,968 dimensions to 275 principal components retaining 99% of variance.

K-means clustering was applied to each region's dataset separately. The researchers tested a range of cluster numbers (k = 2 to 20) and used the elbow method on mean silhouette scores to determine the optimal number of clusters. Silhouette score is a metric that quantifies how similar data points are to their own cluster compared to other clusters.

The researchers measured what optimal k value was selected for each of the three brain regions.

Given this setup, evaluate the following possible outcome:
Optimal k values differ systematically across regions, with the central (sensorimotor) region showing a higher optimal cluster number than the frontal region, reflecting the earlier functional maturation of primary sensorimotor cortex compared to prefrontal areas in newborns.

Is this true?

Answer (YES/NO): NO